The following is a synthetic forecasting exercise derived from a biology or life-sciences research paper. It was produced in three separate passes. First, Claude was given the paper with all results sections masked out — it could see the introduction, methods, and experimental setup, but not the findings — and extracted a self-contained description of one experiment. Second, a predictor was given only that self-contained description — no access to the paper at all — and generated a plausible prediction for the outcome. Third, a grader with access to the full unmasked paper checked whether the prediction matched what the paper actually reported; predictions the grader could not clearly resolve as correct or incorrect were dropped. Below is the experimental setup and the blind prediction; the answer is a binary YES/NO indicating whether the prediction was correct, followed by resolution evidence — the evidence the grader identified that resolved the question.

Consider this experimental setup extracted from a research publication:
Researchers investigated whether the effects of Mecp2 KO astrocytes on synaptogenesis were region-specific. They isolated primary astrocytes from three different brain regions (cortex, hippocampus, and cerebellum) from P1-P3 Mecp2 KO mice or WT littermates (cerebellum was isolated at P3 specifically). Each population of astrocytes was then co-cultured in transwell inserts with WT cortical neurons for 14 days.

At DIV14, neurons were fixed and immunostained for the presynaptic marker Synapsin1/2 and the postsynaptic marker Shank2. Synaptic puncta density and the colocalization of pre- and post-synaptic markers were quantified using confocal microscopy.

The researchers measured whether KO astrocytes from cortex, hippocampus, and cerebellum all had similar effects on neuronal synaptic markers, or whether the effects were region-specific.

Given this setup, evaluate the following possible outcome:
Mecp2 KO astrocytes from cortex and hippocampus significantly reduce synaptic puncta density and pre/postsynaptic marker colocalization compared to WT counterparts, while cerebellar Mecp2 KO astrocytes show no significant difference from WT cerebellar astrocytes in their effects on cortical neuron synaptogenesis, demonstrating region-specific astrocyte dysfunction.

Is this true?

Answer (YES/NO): NO